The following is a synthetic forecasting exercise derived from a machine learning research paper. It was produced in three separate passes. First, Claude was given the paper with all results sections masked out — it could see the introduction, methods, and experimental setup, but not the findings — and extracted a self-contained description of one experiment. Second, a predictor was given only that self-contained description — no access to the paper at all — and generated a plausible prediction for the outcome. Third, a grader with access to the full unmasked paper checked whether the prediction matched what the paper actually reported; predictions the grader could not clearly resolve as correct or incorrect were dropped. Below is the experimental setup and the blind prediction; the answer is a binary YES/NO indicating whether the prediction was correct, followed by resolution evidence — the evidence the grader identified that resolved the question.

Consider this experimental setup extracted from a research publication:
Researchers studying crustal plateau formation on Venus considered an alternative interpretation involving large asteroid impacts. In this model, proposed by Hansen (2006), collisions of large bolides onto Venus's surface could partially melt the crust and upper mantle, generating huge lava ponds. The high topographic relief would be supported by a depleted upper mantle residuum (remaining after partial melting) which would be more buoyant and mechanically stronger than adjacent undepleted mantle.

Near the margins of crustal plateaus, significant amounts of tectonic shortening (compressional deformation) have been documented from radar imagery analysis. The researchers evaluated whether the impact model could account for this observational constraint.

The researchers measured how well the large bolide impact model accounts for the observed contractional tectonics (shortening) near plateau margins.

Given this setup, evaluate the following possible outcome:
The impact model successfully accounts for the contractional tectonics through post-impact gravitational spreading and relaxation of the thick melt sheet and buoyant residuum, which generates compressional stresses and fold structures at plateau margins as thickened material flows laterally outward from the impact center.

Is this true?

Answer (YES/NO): NO